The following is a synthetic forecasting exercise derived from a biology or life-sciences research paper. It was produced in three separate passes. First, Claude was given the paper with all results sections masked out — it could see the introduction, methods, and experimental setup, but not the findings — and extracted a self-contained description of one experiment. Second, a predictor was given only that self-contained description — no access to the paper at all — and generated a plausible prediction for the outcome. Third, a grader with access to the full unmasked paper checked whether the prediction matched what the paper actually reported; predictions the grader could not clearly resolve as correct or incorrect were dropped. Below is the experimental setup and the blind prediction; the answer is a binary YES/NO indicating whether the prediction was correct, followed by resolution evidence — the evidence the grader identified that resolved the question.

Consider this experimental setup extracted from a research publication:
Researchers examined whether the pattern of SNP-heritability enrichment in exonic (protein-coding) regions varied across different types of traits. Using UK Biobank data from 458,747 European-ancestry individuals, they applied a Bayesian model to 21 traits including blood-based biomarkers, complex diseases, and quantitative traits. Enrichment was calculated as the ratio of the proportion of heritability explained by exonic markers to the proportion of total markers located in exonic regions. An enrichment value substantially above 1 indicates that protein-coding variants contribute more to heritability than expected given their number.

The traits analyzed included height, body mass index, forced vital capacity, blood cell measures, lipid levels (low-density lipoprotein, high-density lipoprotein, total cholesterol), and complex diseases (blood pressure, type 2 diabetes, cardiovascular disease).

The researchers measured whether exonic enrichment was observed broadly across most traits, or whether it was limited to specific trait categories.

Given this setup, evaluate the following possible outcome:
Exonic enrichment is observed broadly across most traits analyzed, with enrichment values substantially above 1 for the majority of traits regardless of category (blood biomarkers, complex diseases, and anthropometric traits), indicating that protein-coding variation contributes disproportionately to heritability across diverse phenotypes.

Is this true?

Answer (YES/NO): NO